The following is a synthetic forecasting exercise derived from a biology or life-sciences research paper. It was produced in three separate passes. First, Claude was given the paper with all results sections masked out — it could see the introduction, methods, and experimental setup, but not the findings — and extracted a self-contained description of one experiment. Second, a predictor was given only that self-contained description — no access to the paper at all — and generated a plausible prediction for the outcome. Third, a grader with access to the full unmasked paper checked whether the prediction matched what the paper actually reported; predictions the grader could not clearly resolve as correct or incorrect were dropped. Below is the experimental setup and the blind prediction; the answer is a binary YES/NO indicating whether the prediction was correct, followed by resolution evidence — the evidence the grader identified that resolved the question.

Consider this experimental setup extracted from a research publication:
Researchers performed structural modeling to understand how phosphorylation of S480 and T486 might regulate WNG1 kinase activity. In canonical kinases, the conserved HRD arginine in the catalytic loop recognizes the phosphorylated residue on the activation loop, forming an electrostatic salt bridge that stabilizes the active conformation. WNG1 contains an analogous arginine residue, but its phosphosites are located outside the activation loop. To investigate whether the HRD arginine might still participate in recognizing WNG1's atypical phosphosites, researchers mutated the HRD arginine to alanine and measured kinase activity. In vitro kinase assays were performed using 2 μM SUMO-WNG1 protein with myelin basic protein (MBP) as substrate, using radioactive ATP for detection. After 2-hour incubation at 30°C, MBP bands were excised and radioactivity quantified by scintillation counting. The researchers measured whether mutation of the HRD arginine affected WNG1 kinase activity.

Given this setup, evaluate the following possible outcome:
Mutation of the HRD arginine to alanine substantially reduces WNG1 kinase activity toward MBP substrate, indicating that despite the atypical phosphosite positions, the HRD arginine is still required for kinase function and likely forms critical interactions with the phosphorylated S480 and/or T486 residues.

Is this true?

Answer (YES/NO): YES